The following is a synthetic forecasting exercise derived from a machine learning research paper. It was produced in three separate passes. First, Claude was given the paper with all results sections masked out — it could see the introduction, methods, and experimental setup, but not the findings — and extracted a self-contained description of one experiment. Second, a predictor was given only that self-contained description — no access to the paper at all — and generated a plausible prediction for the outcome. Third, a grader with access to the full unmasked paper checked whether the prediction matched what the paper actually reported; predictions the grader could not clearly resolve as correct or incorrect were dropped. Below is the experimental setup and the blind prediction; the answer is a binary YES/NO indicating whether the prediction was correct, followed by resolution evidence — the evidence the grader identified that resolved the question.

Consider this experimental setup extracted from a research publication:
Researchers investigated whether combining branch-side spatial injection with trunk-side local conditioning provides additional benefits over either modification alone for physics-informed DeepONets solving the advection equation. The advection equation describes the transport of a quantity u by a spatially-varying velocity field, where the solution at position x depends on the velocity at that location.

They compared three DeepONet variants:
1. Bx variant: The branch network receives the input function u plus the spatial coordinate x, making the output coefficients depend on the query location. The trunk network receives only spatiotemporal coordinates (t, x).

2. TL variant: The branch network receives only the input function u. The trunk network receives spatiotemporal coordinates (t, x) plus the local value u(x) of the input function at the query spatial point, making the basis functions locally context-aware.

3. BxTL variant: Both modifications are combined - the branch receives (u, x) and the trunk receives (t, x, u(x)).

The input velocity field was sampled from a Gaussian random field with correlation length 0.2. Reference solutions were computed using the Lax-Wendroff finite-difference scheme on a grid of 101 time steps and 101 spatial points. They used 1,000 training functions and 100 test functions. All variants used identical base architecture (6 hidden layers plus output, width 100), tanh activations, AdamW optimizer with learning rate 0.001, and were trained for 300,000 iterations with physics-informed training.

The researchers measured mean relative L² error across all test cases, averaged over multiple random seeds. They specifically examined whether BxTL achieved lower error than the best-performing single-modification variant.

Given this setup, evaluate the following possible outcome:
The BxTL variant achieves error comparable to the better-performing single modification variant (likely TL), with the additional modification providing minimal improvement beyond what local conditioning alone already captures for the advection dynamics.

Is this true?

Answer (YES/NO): NO